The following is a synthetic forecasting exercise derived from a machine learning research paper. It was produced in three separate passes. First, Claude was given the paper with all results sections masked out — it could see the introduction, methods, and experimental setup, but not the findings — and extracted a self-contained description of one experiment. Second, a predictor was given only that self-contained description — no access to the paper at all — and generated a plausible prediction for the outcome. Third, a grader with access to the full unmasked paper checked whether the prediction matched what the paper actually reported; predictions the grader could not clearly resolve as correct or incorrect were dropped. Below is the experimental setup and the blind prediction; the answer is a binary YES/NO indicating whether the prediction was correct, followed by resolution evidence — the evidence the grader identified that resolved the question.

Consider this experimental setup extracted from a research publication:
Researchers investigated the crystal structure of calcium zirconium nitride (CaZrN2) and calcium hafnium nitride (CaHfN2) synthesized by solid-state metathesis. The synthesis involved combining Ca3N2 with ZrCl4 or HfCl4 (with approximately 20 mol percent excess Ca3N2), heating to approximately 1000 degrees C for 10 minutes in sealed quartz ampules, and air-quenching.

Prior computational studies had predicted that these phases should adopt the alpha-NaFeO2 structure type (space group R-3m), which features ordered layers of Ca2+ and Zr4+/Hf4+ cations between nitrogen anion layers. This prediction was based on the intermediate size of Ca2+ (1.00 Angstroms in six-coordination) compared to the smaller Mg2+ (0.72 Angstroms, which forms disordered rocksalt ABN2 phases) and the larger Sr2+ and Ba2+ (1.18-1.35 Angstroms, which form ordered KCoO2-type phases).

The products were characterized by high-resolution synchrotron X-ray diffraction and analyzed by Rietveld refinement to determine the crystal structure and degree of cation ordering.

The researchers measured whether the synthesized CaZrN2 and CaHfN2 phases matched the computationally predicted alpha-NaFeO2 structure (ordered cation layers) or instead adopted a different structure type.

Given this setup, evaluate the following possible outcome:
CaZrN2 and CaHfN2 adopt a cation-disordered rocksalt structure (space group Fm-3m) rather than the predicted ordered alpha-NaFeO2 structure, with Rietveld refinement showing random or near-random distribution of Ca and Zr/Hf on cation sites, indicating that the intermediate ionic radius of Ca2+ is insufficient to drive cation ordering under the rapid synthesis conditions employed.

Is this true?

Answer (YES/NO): YES